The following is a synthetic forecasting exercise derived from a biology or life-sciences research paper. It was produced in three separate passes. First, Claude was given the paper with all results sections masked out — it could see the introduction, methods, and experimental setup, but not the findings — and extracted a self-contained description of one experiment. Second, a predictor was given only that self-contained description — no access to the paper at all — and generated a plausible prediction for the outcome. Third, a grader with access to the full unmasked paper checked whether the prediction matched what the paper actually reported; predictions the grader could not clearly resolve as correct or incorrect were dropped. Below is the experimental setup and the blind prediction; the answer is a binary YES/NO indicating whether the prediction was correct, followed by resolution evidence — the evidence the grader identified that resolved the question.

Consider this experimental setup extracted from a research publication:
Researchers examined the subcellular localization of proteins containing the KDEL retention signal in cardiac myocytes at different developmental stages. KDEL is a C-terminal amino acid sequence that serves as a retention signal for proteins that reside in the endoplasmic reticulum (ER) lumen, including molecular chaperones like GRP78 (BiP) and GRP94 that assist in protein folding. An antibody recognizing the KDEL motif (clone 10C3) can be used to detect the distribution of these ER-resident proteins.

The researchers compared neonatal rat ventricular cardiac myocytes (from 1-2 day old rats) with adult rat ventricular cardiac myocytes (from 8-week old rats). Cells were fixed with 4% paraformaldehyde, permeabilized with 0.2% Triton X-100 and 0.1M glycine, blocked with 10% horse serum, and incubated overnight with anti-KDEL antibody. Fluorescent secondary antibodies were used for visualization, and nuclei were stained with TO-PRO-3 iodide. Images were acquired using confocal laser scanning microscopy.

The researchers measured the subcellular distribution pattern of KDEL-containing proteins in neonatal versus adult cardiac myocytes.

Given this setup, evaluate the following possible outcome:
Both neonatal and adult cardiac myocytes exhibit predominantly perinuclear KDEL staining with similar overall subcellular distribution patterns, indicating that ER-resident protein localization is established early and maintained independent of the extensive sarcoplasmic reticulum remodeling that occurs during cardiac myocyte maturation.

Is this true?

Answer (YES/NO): NO